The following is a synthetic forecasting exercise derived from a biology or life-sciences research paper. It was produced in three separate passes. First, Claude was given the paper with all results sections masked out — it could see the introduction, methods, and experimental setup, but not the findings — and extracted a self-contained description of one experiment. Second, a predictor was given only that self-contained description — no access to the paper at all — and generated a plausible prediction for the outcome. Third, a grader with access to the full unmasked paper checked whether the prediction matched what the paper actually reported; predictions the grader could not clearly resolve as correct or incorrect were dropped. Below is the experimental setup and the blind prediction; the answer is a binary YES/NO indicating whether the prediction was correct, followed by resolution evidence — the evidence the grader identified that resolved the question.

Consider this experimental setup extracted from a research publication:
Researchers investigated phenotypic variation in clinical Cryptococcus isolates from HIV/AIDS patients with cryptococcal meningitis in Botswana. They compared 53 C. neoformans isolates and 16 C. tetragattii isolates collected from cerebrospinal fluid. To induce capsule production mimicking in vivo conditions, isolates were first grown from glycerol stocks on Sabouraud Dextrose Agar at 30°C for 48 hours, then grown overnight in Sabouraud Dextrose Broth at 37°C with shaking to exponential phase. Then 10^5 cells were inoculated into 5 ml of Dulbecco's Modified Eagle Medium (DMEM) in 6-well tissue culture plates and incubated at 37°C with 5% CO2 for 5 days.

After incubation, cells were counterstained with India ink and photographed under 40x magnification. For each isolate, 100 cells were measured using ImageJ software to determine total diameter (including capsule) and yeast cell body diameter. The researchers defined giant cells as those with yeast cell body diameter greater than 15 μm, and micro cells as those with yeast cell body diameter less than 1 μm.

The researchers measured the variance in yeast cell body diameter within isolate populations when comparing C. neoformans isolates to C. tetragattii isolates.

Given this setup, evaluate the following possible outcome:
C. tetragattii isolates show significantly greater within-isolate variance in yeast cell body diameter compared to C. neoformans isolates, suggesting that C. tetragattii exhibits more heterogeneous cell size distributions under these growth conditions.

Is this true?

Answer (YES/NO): NO